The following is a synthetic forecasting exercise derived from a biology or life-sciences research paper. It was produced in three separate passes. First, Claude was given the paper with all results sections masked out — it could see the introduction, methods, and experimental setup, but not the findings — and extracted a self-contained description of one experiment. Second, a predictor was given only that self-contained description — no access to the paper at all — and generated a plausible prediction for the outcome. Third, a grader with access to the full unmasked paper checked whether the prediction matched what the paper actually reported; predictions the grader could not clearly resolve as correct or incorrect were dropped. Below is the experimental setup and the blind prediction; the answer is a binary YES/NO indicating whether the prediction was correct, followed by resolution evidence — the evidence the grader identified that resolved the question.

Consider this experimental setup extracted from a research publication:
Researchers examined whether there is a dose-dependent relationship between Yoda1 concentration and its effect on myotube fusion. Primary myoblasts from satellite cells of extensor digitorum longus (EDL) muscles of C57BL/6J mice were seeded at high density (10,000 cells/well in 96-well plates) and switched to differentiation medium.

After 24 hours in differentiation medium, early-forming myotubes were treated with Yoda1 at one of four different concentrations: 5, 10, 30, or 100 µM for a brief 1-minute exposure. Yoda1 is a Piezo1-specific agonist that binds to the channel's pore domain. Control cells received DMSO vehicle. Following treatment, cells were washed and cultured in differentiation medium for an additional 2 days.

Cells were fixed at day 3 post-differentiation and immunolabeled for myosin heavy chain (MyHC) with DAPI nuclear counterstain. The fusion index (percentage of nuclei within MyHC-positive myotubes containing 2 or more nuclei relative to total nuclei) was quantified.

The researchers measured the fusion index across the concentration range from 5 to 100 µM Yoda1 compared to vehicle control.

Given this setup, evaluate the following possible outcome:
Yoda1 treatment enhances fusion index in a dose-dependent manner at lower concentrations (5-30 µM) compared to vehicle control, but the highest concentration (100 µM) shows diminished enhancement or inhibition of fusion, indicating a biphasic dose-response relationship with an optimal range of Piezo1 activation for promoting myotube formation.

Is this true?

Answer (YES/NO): NO